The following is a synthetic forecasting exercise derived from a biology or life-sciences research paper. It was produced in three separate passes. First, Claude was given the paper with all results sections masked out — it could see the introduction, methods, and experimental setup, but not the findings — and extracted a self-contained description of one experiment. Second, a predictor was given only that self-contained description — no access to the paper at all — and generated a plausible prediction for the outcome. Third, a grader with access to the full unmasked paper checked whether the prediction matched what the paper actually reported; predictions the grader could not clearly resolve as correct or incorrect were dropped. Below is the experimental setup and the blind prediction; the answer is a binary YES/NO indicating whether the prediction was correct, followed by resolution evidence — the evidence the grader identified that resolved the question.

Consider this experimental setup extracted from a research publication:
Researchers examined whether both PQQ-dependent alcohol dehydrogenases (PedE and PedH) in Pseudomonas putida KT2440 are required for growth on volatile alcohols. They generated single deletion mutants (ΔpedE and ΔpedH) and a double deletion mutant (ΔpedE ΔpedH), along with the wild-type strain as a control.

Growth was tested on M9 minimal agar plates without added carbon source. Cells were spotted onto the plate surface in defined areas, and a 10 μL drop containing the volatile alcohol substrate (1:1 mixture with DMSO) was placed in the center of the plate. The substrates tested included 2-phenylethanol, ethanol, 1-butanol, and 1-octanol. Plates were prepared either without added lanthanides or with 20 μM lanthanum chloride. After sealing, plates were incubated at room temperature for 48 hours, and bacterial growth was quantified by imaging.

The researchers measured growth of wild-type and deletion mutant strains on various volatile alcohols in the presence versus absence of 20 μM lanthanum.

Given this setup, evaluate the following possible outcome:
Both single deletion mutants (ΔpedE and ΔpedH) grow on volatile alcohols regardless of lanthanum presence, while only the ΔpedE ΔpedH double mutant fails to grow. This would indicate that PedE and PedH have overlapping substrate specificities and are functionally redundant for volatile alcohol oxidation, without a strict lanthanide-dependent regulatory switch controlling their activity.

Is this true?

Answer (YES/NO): NO